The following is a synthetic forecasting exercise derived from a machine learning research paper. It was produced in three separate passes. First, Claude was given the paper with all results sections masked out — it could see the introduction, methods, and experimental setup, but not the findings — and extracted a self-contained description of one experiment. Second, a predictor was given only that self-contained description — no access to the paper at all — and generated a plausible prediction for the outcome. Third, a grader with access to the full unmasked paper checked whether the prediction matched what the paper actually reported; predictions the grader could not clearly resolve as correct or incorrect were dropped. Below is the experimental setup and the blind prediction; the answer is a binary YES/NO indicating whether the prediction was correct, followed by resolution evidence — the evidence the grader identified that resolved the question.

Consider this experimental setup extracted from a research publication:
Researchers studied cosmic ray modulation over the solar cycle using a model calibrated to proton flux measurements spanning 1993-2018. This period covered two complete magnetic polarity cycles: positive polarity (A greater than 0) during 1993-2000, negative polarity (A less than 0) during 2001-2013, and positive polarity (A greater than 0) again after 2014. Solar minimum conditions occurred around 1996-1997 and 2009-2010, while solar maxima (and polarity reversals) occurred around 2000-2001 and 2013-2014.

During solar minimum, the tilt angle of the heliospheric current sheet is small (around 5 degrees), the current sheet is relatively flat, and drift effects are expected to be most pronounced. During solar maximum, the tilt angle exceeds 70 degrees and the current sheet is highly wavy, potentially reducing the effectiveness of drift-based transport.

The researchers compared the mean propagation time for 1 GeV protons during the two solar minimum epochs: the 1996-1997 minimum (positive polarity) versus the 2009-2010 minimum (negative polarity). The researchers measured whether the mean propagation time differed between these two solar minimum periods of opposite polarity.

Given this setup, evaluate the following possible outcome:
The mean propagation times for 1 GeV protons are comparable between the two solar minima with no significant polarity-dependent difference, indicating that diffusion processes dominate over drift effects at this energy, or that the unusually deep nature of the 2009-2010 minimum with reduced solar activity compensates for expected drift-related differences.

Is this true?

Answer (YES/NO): NO